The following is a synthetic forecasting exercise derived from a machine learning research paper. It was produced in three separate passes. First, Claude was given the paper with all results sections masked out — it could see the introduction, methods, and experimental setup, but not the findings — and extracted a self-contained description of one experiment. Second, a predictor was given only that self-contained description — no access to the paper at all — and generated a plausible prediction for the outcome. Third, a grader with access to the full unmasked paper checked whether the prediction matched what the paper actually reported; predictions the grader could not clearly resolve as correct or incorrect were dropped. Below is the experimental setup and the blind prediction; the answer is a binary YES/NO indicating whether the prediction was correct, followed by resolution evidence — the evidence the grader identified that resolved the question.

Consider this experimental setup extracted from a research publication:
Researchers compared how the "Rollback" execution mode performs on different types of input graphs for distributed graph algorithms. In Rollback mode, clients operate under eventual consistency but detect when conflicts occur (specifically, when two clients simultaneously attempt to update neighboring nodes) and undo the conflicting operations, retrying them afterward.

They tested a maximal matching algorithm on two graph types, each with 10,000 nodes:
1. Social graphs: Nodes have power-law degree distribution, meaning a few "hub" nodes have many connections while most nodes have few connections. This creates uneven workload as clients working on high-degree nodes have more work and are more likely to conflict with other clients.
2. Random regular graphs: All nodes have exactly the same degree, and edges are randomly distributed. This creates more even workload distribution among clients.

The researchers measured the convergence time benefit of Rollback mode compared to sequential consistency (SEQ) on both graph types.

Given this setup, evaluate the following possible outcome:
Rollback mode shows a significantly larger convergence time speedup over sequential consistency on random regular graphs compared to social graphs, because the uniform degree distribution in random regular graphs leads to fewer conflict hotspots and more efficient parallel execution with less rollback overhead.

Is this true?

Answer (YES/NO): YES